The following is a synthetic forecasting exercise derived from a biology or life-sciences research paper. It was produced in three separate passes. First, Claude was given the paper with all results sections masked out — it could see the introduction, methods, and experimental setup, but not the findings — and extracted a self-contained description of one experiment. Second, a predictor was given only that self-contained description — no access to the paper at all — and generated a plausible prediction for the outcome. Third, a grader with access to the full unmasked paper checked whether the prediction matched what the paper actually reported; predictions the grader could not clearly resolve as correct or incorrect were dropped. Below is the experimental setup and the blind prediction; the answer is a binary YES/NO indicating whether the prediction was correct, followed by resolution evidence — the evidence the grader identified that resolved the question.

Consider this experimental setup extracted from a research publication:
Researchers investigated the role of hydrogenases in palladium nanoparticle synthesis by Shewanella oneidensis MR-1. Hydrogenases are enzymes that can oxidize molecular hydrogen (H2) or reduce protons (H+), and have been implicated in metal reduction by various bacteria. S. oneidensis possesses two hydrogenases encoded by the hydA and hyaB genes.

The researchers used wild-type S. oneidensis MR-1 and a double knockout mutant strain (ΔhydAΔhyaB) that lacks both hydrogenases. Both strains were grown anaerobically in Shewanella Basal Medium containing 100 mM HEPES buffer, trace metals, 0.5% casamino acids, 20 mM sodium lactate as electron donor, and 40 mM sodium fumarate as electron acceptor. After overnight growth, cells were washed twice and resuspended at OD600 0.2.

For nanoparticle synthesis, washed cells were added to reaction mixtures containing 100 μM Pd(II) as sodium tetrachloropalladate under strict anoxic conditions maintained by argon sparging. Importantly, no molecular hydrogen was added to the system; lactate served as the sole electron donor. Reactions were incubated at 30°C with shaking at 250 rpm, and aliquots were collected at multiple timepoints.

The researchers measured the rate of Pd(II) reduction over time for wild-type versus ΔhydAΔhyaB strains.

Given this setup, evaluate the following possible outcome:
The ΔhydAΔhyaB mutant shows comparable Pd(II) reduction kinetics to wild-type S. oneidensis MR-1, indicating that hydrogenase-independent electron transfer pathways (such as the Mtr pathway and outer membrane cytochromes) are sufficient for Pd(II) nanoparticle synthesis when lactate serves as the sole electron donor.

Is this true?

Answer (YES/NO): YES